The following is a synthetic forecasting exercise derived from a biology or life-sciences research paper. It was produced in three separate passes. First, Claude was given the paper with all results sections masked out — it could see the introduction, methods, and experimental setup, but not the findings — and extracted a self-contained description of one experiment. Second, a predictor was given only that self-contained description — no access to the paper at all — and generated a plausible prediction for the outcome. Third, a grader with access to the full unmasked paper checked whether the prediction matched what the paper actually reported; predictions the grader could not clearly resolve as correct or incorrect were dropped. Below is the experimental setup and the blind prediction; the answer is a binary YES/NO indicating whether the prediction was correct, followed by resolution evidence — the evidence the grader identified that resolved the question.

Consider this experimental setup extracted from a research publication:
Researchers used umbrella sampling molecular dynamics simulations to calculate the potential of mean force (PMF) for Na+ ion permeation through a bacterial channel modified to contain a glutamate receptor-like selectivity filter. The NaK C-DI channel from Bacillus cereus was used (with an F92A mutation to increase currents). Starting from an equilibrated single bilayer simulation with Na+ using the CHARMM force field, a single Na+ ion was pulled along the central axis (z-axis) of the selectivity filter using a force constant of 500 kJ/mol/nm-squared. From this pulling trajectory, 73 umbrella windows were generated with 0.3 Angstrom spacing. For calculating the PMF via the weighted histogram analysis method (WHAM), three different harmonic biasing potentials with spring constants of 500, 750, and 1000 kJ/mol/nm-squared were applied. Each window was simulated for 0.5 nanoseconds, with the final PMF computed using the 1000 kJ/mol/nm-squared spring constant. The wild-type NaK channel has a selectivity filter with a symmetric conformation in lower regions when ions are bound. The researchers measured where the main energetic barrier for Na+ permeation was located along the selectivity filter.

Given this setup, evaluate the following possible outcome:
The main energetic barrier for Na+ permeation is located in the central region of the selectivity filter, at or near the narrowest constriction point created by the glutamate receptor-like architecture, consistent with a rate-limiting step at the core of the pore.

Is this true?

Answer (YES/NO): NO